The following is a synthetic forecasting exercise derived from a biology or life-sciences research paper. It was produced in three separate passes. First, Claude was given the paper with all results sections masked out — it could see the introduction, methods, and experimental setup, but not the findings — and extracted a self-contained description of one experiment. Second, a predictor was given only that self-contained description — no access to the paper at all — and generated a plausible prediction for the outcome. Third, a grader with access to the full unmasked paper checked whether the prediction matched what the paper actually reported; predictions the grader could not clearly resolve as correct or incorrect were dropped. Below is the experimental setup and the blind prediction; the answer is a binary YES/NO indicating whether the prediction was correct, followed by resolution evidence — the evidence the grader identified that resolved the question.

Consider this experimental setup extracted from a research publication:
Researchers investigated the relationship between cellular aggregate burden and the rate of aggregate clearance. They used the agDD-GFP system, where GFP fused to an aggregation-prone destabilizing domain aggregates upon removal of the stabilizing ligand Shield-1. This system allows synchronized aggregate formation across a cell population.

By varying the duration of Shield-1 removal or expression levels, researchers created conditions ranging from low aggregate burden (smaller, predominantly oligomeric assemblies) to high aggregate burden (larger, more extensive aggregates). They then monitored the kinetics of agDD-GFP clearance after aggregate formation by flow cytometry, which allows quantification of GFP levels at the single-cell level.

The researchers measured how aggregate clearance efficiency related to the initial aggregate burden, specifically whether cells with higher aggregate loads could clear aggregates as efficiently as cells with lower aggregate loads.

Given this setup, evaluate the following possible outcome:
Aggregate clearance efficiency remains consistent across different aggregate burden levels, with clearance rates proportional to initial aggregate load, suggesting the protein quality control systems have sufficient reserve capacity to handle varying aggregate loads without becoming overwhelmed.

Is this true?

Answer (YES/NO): NO